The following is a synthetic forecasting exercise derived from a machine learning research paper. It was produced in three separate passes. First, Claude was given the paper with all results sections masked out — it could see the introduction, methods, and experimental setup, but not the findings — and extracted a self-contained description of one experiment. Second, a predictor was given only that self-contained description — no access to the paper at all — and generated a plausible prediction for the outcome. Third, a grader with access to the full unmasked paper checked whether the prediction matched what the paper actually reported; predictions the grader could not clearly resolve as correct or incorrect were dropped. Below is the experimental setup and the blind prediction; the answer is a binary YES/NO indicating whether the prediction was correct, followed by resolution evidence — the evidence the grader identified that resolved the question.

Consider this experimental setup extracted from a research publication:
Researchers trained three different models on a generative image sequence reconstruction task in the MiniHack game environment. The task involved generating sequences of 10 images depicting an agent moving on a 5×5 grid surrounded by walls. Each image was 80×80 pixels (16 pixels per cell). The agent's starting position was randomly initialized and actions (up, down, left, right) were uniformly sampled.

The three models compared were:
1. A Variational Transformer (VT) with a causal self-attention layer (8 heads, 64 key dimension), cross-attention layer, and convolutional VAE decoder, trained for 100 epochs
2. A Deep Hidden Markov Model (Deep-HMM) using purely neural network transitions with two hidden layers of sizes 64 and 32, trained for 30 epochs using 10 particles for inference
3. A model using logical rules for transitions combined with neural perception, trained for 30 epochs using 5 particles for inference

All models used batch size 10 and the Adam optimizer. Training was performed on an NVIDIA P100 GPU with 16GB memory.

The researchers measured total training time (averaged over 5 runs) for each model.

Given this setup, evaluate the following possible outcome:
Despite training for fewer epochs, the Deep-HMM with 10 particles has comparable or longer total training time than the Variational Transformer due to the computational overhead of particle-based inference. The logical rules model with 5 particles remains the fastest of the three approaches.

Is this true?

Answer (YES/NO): NO